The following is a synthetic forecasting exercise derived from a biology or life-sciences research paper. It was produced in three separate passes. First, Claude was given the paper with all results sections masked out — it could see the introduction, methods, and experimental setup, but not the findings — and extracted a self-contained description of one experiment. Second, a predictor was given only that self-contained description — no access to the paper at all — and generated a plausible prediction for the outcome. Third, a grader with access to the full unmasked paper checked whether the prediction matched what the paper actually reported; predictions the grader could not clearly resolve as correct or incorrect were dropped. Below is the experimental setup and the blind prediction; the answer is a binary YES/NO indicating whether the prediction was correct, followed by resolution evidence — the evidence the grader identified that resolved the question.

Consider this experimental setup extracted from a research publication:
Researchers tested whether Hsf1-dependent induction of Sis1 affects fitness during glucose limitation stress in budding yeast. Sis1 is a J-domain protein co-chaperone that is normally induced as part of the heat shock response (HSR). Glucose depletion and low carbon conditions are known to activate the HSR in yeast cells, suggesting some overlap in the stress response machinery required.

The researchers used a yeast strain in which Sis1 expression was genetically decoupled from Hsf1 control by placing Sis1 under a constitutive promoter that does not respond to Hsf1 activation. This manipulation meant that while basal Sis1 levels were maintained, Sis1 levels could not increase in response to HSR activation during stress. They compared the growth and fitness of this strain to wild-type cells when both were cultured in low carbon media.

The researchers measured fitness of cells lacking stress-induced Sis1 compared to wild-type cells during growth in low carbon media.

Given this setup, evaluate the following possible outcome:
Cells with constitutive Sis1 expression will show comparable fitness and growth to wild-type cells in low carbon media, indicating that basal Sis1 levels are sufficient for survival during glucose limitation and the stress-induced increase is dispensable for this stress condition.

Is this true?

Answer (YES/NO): NO